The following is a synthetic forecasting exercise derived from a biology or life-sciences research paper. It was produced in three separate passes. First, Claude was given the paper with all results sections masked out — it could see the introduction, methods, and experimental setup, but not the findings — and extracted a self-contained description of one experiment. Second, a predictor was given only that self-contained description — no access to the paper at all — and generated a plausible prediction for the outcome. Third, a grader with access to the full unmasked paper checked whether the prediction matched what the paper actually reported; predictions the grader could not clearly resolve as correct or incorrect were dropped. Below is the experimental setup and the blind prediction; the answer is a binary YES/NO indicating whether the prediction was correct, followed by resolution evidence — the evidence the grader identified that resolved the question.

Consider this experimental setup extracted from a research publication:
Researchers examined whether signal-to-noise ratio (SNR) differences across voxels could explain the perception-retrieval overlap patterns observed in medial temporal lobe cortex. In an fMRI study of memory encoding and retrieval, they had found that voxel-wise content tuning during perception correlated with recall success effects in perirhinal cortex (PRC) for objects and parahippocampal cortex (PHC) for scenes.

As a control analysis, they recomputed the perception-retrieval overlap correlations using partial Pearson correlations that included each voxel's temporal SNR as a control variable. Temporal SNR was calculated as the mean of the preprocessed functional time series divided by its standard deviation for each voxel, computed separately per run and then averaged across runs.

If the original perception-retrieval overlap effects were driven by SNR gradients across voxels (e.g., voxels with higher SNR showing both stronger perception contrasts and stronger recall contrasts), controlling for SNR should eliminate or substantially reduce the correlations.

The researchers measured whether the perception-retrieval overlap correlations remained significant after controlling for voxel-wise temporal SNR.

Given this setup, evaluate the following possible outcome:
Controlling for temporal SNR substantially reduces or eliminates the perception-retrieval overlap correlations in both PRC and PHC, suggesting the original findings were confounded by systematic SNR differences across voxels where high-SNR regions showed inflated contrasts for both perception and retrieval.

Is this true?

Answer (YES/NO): NO